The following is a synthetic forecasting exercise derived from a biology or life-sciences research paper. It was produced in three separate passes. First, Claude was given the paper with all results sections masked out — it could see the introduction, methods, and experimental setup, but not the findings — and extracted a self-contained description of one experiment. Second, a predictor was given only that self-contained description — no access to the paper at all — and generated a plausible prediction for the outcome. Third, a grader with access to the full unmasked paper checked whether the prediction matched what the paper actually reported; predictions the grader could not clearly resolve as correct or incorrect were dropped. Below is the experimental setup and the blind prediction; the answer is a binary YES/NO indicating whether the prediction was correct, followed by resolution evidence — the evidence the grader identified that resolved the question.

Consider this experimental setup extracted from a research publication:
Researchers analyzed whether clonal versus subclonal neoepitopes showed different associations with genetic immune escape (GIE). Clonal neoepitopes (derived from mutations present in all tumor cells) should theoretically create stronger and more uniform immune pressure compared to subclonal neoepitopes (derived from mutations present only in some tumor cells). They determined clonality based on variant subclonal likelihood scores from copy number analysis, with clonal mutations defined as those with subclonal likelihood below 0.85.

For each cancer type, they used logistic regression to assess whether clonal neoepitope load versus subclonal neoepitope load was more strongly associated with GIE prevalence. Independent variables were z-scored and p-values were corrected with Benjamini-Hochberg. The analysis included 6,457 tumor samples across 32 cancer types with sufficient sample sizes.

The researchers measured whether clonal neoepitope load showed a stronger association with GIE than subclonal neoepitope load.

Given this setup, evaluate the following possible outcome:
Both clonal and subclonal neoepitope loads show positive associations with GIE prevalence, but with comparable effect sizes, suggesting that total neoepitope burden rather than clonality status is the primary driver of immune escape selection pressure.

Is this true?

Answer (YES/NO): NO